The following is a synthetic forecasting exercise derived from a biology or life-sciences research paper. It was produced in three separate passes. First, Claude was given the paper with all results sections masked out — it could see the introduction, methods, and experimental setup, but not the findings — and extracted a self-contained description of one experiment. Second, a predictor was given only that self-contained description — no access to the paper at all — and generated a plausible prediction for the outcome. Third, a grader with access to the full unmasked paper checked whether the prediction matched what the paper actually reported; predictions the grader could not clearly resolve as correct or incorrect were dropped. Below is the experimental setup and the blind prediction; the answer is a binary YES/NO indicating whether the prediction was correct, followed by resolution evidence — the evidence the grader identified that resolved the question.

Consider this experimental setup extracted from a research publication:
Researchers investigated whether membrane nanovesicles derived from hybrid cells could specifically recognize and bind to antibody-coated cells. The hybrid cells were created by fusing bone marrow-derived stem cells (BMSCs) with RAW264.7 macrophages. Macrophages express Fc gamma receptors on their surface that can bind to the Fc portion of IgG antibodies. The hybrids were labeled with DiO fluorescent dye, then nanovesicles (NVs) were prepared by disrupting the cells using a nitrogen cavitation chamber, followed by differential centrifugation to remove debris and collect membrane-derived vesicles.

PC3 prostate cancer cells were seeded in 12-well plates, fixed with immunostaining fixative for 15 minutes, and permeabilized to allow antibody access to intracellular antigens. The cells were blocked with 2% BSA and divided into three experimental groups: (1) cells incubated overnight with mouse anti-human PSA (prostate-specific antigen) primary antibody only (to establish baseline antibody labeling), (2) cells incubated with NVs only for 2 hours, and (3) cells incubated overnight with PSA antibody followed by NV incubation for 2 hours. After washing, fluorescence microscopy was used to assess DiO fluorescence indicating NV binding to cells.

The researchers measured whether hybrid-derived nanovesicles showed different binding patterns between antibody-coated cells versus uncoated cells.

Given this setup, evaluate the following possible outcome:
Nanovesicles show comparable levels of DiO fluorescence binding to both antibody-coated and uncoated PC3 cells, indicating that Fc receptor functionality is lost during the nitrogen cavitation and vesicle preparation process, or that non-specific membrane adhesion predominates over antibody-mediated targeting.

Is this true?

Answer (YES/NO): NO